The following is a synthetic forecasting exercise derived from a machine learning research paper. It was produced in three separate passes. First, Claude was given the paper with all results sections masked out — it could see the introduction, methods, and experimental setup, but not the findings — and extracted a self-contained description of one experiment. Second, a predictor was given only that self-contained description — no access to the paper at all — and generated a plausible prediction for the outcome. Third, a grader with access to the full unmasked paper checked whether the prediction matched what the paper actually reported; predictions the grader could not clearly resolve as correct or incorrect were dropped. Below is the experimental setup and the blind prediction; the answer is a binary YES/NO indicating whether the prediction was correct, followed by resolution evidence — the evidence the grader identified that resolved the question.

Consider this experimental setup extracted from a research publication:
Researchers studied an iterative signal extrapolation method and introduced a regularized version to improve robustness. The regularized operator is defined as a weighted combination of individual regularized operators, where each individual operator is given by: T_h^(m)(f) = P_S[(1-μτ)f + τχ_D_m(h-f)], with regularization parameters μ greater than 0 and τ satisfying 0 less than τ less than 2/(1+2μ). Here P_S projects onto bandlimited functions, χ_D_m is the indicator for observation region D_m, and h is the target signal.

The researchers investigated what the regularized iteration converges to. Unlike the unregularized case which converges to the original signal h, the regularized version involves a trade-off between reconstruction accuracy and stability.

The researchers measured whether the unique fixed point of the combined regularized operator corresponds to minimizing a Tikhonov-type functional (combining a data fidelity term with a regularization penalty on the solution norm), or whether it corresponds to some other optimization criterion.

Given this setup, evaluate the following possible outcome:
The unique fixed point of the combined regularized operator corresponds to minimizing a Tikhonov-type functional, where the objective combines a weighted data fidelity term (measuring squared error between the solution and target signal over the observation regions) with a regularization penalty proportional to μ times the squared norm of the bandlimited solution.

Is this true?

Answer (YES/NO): YES